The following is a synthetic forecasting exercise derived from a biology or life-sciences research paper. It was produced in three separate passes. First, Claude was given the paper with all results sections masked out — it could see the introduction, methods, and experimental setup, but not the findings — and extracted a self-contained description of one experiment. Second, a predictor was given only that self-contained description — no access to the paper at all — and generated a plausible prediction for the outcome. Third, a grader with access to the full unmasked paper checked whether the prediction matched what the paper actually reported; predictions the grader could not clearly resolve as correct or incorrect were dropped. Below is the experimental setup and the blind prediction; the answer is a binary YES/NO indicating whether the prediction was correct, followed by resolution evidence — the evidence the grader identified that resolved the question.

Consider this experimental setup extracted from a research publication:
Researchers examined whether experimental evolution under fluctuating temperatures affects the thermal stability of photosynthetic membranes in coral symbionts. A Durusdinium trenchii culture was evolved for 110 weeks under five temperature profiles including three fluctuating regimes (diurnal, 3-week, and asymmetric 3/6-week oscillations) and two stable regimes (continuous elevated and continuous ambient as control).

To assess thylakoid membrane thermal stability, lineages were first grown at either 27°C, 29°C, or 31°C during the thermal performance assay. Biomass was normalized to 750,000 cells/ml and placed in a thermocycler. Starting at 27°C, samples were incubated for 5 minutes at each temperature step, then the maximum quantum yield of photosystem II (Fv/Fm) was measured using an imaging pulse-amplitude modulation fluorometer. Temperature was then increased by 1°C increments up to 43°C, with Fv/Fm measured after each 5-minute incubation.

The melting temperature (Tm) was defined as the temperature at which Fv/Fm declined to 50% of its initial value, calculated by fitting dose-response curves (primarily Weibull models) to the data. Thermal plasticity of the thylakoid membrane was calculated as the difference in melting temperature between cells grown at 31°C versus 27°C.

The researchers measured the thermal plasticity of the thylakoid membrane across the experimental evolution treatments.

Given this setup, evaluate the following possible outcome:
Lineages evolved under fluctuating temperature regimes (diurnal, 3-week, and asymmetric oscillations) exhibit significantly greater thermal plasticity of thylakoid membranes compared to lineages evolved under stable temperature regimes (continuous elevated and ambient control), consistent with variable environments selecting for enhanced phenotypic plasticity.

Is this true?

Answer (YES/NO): YES